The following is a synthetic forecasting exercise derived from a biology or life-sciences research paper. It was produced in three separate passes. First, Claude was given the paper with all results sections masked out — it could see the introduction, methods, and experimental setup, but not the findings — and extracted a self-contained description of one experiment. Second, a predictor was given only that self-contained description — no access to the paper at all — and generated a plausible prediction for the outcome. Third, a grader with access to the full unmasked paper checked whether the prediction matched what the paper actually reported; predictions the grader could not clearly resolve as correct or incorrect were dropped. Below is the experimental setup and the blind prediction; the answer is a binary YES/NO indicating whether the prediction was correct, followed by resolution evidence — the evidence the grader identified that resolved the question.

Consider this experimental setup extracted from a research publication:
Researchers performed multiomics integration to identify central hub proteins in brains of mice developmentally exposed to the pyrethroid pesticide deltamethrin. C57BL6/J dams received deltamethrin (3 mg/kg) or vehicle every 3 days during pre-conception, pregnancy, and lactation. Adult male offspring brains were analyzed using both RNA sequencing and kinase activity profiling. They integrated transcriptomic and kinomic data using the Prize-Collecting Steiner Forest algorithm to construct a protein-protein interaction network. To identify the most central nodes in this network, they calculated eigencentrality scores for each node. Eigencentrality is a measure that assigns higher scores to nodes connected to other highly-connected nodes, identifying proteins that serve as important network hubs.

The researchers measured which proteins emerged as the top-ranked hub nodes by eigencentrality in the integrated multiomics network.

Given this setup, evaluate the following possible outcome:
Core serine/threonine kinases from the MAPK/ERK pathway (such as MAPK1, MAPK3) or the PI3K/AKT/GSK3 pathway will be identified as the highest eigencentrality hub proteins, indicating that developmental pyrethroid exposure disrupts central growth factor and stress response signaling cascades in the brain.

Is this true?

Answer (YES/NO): YES